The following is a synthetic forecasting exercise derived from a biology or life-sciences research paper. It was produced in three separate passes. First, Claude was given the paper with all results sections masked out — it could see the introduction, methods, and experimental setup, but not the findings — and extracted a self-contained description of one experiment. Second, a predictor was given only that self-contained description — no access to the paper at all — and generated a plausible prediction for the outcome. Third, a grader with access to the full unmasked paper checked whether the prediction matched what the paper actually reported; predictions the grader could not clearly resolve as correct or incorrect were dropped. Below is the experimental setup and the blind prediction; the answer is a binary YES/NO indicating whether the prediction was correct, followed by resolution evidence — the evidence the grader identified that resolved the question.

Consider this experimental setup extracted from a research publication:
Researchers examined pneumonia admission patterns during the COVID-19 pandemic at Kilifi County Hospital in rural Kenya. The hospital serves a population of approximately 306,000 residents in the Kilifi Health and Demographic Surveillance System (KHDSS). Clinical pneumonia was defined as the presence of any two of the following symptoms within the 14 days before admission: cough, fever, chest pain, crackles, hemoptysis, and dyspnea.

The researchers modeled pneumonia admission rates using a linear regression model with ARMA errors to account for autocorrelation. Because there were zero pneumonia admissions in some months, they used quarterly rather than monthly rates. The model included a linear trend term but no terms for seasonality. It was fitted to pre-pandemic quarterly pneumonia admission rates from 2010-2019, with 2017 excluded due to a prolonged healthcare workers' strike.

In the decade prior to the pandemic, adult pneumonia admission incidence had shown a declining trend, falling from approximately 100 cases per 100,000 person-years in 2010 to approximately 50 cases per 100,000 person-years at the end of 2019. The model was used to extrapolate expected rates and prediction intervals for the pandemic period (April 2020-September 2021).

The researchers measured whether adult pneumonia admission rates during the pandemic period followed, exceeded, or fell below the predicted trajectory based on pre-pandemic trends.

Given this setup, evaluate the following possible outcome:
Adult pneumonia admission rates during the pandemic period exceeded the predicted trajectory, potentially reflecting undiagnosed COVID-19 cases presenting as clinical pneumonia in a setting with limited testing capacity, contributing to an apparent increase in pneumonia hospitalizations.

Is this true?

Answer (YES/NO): NO